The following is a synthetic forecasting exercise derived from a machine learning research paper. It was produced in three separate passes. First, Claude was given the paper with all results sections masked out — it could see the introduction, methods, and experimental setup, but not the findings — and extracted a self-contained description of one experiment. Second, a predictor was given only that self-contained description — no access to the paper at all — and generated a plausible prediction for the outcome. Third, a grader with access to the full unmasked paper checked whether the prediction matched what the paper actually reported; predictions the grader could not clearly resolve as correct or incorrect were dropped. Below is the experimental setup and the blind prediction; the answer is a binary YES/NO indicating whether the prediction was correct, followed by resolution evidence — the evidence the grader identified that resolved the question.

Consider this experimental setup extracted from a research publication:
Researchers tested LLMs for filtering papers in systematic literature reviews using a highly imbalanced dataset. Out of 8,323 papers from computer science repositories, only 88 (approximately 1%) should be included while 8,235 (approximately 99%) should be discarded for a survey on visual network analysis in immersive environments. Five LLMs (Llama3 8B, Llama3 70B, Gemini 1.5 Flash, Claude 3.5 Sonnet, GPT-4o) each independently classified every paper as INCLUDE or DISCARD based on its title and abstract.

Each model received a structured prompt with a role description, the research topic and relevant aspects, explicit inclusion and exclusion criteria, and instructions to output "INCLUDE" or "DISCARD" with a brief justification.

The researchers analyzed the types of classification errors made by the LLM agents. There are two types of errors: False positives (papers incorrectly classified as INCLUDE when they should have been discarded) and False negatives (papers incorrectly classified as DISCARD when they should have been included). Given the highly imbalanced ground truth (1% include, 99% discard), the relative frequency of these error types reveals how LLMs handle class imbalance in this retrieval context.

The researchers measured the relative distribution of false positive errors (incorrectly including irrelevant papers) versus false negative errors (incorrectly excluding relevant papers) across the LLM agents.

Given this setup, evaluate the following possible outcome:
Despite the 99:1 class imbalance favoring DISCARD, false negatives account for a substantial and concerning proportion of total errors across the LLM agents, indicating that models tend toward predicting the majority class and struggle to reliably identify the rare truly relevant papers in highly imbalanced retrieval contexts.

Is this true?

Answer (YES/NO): NO